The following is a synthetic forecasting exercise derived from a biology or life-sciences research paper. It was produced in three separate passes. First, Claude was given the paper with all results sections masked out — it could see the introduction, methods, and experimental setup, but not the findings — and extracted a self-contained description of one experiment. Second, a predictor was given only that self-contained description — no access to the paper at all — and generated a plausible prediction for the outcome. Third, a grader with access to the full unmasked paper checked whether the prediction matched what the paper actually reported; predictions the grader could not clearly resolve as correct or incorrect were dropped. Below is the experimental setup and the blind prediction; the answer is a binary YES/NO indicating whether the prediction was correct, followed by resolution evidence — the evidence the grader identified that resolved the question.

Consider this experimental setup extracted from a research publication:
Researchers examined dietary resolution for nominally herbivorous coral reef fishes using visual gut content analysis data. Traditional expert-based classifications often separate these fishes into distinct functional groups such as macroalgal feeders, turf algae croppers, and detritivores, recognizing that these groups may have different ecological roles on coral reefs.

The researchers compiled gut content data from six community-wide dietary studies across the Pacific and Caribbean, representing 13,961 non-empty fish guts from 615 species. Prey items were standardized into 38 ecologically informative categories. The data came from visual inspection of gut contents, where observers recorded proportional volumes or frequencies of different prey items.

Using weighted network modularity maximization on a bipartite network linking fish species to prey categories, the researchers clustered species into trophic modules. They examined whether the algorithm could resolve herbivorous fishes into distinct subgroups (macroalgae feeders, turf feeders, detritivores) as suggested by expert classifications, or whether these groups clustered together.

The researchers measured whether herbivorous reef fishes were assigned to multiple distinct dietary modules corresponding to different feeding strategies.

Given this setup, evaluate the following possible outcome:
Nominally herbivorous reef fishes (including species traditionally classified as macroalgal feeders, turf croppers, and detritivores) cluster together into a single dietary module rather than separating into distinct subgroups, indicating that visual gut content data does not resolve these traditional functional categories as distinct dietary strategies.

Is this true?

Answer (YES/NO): YES